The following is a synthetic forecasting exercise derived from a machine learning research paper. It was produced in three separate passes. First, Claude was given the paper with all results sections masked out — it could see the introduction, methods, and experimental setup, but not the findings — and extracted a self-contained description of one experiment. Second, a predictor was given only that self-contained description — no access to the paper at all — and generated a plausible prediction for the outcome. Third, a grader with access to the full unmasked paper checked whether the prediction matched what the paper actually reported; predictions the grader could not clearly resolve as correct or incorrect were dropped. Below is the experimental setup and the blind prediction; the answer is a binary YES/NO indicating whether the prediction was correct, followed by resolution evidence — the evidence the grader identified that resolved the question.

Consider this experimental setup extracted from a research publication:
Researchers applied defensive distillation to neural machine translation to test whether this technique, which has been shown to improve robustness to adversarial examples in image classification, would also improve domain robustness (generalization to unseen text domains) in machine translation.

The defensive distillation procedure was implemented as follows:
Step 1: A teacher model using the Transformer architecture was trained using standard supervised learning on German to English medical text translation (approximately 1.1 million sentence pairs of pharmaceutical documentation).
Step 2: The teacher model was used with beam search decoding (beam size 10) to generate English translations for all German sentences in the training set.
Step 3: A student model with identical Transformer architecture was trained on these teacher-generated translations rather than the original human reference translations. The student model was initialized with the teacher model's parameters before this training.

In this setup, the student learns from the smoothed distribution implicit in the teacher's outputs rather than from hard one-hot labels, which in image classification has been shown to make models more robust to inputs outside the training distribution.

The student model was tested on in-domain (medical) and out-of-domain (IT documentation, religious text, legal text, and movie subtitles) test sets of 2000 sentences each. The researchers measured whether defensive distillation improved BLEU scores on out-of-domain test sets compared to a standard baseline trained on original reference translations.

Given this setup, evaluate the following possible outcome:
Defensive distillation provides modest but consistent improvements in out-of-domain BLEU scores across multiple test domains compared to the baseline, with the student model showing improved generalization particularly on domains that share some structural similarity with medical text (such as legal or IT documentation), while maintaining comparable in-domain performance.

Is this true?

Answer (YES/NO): NO